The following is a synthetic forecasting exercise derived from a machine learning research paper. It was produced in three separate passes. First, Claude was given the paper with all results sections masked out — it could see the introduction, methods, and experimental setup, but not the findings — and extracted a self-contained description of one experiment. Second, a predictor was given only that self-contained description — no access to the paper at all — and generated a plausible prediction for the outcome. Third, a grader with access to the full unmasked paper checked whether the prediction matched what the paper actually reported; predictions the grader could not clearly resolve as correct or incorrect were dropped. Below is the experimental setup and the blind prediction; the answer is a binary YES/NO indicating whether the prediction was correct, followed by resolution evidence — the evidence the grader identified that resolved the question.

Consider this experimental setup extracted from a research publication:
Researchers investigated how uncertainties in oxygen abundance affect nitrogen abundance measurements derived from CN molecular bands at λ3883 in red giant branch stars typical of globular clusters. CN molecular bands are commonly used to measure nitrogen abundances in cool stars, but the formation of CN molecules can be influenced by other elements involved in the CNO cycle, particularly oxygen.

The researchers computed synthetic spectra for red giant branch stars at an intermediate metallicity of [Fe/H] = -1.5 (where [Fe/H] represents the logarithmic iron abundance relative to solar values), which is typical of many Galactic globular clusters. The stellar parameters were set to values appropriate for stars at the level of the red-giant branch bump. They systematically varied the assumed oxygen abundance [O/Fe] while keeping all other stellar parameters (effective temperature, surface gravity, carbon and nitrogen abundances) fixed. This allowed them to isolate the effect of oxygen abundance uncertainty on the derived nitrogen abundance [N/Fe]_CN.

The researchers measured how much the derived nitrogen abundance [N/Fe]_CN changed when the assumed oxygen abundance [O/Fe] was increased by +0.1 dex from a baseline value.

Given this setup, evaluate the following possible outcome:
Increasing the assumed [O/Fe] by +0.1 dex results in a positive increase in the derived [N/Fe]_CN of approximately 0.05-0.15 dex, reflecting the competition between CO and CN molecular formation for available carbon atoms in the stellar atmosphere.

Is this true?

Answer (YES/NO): YES